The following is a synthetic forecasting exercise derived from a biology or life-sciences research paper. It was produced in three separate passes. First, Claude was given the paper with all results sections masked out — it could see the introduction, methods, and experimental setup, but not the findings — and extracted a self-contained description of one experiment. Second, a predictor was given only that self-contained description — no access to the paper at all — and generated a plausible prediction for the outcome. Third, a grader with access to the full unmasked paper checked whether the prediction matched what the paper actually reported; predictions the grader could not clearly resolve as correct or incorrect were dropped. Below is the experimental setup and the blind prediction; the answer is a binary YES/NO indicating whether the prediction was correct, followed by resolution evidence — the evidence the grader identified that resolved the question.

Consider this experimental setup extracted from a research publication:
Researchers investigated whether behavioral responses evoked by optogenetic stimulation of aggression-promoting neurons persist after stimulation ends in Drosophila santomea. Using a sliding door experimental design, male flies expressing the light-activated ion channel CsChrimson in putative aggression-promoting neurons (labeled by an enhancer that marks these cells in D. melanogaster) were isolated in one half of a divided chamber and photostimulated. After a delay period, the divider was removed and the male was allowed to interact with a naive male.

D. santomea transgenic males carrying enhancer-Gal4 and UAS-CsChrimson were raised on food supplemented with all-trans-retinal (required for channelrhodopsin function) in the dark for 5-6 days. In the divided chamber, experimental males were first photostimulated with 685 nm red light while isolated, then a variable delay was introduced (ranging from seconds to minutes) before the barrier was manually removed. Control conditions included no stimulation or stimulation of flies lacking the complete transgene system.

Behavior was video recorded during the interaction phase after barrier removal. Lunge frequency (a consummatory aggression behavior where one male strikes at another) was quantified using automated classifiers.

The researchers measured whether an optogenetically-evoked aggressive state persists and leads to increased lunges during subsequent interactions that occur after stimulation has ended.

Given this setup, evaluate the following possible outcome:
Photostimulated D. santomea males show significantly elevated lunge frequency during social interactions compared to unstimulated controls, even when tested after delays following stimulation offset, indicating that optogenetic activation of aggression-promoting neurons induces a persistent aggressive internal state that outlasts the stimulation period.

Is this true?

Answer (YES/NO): YES